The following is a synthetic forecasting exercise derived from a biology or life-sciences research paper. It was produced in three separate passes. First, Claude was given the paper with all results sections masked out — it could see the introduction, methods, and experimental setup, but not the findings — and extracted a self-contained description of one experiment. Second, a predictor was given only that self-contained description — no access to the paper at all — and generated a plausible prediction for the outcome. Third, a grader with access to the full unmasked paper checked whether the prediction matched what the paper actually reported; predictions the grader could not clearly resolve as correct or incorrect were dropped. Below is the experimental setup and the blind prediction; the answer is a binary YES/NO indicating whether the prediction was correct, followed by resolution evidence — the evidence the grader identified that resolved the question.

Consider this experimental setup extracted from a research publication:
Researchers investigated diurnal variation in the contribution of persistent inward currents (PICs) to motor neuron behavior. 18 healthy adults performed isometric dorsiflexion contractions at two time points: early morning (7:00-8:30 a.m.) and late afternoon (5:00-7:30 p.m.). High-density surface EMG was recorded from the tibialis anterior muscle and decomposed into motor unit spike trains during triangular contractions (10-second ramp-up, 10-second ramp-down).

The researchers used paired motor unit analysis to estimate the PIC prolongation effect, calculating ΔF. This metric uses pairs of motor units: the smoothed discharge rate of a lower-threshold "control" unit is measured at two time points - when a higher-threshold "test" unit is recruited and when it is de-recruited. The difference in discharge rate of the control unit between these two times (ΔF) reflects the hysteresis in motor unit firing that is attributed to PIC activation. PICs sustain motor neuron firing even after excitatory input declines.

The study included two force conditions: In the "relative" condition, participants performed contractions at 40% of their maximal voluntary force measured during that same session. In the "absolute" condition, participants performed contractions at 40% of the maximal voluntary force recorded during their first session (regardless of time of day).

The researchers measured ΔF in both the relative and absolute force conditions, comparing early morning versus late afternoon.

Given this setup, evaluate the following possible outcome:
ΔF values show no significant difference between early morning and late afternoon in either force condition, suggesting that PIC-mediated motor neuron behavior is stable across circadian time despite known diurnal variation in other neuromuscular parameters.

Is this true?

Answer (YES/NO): NO